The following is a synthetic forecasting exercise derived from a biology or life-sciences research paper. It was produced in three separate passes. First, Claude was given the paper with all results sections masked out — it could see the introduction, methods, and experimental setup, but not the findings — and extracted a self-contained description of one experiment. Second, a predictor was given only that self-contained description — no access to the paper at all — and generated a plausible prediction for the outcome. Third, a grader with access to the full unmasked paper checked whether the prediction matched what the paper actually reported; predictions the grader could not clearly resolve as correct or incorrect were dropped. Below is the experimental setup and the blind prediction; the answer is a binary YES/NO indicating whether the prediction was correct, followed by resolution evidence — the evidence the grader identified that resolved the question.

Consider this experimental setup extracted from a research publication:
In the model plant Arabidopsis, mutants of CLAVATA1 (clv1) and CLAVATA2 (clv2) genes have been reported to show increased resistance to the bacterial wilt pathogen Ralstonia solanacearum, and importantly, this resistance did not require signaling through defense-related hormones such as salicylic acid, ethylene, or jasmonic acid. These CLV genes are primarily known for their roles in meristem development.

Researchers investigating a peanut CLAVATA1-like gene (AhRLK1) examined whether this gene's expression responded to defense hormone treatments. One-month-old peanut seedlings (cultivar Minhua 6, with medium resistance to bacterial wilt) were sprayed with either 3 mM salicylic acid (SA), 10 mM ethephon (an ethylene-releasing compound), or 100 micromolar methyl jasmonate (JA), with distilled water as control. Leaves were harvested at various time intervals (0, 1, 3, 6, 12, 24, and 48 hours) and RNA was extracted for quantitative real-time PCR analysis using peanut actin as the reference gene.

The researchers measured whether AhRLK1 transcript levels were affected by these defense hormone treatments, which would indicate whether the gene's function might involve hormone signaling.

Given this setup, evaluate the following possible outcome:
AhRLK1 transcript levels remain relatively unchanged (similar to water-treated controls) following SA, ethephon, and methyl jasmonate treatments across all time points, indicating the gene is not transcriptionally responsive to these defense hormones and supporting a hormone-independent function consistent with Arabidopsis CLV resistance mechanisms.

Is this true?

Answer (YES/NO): NO